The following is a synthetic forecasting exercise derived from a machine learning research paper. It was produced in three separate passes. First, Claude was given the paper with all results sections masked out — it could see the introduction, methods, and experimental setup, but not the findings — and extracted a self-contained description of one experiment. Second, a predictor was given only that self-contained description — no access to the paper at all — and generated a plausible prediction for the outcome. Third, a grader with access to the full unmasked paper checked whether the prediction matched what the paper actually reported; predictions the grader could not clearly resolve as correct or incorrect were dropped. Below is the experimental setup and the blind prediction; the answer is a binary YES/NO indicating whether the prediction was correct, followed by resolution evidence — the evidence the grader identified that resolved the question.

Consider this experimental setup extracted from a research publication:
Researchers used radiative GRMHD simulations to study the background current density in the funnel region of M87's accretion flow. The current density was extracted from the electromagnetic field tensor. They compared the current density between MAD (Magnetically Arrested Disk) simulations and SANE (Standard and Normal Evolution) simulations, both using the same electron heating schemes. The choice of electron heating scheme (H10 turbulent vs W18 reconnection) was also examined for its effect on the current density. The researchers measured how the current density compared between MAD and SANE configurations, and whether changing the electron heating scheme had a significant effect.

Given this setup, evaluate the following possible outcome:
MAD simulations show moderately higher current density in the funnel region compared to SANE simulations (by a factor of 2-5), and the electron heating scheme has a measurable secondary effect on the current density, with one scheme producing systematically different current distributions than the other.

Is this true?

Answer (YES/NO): NO